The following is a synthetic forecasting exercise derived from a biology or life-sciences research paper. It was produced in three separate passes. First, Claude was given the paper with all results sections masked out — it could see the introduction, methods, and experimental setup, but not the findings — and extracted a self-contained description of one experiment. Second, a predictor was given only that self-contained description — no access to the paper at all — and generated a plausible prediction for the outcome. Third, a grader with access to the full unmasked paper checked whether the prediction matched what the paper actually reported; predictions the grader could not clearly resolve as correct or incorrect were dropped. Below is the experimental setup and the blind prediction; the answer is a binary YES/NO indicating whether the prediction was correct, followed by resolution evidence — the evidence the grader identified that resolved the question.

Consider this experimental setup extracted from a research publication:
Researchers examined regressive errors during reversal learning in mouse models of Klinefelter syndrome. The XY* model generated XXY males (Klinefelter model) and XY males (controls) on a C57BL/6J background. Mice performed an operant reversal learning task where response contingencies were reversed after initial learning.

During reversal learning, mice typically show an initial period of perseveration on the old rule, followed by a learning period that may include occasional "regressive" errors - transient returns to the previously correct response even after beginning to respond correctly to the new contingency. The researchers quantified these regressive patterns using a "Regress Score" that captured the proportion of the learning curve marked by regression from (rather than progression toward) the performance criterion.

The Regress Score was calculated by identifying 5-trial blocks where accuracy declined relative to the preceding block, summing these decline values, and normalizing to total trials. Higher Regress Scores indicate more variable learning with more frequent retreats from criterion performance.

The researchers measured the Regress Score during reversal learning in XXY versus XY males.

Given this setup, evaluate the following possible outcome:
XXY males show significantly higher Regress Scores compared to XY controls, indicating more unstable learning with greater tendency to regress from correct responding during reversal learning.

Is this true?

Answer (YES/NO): NO